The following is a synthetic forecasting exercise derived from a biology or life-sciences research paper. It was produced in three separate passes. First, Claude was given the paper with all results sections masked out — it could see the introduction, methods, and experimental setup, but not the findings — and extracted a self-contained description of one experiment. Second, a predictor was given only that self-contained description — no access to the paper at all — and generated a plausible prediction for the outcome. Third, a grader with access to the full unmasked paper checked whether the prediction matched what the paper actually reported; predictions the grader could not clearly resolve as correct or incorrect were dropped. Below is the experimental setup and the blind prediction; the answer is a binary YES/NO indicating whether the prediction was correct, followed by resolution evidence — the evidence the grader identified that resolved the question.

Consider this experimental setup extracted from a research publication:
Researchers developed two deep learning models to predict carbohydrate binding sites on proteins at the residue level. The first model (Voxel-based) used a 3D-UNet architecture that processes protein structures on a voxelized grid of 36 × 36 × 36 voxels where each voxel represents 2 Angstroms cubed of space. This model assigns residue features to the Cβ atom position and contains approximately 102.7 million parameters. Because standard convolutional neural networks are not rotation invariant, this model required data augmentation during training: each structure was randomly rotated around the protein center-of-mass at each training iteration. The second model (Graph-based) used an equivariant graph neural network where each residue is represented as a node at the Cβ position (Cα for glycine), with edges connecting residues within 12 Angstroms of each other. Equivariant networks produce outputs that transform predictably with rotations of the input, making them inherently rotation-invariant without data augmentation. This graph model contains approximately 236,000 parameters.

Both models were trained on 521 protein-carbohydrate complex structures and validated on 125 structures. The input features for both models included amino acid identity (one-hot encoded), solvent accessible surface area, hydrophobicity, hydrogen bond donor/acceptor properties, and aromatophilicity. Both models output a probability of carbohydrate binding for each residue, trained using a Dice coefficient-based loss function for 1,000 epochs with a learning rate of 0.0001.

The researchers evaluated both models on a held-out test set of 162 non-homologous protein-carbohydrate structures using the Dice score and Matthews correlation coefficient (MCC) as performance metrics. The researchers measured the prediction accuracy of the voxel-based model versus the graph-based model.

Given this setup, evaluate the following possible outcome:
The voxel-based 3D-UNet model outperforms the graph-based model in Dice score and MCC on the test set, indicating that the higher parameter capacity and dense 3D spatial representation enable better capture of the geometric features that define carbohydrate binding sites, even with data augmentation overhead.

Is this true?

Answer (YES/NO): YES